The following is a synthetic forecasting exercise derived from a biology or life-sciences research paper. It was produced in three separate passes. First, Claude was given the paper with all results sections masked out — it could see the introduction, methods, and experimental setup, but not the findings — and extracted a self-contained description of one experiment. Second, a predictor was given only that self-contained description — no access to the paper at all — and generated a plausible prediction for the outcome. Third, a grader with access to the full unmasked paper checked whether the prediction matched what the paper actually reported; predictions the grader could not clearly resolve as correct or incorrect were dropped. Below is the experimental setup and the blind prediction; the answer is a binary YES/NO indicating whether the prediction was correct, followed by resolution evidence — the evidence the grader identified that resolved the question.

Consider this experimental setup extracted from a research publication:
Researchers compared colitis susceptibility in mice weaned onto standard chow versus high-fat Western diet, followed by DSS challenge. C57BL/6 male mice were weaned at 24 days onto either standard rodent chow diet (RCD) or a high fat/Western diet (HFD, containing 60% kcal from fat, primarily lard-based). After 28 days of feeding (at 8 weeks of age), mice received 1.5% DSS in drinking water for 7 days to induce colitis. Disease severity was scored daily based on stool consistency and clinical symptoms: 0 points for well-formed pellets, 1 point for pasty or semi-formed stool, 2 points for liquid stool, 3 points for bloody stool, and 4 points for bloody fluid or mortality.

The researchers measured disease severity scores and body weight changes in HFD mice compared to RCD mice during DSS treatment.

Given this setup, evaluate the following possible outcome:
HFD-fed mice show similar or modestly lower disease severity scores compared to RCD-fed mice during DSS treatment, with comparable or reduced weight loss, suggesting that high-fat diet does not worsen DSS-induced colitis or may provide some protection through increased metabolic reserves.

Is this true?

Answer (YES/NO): NO